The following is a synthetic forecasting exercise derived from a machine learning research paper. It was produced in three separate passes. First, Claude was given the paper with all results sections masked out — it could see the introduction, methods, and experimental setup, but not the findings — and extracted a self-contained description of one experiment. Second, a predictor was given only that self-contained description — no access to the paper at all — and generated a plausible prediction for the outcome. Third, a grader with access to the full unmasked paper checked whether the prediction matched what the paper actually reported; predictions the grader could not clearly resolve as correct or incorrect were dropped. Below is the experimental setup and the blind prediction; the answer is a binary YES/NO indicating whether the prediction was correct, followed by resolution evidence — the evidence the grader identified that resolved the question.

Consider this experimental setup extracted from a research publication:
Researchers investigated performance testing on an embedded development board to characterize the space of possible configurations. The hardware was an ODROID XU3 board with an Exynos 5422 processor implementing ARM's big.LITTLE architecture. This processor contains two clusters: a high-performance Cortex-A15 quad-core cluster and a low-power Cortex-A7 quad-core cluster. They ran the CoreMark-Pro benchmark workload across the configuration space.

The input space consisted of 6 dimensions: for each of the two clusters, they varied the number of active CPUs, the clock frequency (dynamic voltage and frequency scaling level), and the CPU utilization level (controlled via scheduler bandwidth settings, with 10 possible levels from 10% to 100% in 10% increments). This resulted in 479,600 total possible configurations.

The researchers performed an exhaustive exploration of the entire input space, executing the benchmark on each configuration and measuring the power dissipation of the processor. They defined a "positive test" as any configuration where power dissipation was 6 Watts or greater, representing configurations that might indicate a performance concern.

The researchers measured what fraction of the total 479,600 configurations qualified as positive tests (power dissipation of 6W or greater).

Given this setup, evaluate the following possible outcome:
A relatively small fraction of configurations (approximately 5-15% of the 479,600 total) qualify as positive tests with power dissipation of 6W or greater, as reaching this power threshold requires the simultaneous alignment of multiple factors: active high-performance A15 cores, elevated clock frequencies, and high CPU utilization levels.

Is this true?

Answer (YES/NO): NO